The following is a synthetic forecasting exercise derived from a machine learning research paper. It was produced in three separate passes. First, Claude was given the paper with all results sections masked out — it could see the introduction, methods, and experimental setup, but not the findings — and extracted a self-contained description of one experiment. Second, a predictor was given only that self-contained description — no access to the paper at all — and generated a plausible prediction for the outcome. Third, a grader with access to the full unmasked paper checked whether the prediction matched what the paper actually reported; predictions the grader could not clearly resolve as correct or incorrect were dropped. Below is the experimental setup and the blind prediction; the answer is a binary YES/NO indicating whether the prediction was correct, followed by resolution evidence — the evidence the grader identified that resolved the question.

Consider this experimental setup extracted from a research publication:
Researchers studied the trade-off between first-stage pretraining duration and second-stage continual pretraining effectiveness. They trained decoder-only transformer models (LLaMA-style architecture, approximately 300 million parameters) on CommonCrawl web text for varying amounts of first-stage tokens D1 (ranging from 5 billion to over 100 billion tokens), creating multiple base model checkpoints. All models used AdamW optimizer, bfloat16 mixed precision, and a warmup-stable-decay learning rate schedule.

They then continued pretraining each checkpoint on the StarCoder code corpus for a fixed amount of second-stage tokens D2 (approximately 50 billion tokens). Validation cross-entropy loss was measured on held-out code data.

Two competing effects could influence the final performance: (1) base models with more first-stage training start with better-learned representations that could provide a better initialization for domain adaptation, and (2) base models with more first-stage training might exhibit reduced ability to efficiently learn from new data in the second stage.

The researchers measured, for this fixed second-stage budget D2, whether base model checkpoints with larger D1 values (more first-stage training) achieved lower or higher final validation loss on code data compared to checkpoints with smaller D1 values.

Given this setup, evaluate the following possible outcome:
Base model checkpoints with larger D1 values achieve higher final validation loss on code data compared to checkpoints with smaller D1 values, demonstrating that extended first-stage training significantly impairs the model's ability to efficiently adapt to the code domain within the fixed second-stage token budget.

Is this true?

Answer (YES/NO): NO